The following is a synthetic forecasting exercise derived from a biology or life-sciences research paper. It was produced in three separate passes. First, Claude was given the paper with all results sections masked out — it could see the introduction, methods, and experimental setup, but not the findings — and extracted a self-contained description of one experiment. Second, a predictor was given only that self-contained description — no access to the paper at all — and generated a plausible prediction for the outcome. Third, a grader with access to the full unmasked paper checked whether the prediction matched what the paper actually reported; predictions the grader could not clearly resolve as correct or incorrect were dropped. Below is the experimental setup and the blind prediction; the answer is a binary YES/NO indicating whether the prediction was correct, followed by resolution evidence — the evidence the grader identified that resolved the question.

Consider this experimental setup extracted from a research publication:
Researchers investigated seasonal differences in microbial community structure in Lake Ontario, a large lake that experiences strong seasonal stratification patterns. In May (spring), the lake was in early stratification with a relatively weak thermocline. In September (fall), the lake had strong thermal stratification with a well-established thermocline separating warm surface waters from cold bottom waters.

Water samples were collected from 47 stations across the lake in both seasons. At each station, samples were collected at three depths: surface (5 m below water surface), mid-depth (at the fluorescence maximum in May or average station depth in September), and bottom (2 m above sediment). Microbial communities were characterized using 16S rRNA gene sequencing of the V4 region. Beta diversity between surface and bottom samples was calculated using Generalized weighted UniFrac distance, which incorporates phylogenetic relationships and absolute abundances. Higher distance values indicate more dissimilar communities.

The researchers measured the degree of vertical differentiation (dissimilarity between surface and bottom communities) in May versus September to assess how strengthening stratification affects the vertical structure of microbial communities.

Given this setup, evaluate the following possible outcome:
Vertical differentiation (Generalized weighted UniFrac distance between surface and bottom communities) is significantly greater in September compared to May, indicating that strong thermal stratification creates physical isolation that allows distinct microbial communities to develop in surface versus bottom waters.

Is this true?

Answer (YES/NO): YES